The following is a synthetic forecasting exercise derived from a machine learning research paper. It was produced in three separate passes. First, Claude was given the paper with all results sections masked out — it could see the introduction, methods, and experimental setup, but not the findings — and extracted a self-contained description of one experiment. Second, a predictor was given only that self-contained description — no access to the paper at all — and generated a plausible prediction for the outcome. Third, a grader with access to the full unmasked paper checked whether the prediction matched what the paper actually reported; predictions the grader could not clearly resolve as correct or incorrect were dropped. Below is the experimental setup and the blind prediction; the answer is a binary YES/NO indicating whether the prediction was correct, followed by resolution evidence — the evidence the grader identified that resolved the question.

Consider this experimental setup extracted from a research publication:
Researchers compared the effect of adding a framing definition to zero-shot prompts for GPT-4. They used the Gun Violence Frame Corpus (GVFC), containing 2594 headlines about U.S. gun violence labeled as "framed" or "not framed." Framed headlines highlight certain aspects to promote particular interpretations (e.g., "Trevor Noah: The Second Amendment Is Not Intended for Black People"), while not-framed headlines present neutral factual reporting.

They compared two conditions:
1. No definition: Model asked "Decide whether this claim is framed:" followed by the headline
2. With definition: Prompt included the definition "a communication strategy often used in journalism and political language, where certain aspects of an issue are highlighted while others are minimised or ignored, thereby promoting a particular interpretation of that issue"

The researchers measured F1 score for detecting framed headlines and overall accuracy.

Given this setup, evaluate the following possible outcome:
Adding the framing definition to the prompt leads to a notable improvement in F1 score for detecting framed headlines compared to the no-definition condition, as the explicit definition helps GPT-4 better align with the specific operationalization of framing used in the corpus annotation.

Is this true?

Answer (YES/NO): NO